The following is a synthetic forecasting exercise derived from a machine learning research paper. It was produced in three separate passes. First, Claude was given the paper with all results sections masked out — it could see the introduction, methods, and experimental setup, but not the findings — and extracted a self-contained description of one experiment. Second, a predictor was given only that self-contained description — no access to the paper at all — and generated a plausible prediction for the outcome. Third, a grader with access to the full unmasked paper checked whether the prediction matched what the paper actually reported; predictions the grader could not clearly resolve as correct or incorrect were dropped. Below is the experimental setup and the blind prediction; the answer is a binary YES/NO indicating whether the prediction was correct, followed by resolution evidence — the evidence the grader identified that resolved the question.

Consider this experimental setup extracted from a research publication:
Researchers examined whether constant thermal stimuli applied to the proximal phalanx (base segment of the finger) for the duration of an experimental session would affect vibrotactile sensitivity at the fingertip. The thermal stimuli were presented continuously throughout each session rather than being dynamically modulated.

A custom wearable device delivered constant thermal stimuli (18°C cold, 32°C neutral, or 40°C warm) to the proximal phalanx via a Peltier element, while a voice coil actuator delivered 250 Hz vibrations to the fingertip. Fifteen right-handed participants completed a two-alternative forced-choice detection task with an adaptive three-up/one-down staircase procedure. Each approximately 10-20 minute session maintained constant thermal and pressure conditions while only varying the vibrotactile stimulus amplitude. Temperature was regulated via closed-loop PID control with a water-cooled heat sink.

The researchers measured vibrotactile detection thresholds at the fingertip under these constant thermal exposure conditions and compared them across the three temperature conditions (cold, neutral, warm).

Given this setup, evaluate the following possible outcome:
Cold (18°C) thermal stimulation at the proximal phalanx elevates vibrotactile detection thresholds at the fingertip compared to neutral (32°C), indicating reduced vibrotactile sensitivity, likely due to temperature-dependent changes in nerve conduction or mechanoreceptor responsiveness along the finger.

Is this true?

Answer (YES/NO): NO